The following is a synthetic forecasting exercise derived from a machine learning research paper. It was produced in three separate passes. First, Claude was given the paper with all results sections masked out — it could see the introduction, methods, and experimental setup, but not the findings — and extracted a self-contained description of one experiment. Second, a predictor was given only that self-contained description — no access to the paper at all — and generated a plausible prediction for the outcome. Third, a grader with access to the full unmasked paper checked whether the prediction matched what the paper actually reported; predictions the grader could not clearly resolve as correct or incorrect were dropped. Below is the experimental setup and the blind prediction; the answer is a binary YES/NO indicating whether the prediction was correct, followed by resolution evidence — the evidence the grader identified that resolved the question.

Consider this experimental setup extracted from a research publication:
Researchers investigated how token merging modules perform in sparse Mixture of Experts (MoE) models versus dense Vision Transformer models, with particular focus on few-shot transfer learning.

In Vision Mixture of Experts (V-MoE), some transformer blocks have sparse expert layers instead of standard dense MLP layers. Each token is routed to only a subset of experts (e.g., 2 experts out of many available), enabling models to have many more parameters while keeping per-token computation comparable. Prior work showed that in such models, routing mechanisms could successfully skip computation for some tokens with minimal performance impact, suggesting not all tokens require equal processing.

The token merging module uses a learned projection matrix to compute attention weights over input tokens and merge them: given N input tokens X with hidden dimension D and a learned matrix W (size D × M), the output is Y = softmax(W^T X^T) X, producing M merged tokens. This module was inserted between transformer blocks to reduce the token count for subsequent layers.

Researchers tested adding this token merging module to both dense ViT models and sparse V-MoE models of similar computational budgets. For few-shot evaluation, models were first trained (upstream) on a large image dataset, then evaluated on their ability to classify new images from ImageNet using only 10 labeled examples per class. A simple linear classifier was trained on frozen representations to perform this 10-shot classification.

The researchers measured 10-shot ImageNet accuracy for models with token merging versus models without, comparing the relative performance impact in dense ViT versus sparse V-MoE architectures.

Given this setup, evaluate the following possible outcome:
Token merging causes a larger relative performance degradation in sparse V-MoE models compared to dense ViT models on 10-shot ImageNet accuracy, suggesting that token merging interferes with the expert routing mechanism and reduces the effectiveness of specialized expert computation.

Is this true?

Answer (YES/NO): NO